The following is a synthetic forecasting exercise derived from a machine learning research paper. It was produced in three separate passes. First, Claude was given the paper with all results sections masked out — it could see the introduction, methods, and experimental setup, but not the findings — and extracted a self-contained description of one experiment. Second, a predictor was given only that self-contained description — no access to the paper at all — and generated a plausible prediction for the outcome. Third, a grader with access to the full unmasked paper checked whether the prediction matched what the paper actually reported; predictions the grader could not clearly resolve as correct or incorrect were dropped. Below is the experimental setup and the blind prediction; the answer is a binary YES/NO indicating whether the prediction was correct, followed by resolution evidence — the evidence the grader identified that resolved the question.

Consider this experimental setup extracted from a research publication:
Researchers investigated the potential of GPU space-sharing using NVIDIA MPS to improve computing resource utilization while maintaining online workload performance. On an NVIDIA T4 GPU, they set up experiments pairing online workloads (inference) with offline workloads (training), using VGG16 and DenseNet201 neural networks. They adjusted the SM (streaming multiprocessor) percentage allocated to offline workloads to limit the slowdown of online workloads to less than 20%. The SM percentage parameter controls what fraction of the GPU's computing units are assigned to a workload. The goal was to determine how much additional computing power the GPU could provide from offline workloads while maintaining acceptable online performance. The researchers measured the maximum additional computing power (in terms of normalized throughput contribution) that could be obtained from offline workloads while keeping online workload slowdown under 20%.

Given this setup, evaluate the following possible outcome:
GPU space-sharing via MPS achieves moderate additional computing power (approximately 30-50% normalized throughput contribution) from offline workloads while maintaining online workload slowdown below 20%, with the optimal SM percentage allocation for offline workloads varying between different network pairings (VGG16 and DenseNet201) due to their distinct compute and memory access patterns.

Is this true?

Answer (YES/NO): NO